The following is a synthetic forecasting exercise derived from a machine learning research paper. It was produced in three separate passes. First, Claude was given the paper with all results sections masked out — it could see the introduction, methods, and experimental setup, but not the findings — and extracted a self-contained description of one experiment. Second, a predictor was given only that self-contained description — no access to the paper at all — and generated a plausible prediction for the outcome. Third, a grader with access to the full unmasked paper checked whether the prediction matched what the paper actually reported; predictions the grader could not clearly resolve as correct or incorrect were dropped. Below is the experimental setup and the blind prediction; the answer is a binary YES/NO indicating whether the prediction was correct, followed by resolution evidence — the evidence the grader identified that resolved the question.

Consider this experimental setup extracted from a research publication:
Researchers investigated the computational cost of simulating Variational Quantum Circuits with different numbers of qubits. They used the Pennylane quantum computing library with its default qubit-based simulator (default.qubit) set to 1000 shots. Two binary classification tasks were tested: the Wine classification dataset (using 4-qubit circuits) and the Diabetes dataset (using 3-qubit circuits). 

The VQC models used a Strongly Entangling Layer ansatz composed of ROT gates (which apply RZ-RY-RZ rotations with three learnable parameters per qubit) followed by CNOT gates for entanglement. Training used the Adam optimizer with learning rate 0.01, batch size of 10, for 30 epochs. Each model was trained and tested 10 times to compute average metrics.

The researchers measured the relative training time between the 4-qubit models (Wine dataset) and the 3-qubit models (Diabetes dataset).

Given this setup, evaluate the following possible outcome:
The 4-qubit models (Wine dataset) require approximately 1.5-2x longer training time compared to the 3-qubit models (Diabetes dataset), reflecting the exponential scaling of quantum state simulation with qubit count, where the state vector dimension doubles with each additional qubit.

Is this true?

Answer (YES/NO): NO